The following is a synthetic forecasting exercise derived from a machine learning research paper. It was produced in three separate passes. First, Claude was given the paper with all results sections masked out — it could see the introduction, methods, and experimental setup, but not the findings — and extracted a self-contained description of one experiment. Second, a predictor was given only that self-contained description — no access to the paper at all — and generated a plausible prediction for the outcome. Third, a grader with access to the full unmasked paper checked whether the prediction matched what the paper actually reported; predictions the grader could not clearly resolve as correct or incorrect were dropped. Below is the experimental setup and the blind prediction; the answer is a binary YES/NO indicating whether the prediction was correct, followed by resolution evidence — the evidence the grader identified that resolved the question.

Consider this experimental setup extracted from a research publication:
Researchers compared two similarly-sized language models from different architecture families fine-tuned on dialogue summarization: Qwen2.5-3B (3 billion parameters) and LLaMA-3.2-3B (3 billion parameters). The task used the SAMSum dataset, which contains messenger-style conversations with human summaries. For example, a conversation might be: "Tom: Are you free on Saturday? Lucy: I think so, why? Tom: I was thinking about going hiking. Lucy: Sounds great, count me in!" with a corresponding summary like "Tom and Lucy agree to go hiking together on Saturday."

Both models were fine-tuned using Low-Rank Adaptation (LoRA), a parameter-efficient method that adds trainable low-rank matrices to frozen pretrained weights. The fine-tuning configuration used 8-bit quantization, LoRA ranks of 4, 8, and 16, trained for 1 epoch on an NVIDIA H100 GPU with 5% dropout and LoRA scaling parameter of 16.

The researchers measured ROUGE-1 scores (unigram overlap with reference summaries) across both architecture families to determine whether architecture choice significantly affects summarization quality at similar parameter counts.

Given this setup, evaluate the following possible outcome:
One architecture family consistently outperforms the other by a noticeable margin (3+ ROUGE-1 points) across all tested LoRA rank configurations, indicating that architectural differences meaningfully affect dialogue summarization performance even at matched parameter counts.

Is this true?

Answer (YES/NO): NO